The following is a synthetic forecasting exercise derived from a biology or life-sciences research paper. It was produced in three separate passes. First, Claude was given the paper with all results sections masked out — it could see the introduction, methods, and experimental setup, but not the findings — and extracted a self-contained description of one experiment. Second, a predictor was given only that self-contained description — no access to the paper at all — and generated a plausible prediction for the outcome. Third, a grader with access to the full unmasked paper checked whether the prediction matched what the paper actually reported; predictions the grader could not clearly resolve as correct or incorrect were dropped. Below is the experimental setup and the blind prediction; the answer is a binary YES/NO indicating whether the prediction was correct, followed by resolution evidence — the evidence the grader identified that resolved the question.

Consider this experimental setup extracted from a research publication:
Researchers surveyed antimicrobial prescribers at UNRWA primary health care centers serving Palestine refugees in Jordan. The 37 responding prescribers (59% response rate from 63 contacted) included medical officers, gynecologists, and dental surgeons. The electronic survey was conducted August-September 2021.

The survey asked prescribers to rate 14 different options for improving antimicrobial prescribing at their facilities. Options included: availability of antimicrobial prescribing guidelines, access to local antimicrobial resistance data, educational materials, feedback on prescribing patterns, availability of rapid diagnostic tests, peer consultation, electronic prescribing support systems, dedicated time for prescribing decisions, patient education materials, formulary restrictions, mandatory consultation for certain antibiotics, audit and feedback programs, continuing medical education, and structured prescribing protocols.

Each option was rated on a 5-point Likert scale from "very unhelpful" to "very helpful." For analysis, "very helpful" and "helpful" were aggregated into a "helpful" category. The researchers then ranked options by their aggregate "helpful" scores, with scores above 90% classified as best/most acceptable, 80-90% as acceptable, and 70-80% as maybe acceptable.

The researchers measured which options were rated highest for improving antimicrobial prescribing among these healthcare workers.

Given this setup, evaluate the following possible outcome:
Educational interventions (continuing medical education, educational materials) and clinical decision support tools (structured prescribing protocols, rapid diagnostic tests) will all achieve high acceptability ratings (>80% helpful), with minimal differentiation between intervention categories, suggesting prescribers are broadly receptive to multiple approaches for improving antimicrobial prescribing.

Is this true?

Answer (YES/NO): NO